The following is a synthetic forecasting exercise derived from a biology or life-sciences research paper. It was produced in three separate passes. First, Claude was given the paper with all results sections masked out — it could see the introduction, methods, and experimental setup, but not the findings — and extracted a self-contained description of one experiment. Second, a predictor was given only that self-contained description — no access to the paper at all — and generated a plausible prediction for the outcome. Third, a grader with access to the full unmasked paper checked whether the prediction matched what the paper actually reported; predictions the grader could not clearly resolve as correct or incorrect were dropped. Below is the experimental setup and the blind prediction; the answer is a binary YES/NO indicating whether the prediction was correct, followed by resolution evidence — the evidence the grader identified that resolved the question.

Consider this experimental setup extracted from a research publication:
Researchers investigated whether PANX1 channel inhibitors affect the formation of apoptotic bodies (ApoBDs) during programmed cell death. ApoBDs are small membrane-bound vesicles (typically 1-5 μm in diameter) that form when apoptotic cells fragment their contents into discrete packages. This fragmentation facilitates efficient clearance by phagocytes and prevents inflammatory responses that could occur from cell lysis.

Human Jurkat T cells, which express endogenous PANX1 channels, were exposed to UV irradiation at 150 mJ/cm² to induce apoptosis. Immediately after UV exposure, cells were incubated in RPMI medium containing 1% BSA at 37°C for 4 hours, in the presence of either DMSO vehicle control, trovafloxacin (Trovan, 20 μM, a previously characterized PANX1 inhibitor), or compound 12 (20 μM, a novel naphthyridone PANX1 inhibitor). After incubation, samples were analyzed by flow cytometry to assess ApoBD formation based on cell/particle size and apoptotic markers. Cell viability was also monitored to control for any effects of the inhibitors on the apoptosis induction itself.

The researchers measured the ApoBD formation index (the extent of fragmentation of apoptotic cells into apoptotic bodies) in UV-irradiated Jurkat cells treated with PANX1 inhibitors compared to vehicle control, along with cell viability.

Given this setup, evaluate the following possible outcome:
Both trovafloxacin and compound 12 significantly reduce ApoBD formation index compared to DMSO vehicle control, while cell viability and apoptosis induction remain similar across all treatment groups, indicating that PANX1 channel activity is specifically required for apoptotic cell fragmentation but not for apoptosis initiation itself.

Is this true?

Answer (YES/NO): NO